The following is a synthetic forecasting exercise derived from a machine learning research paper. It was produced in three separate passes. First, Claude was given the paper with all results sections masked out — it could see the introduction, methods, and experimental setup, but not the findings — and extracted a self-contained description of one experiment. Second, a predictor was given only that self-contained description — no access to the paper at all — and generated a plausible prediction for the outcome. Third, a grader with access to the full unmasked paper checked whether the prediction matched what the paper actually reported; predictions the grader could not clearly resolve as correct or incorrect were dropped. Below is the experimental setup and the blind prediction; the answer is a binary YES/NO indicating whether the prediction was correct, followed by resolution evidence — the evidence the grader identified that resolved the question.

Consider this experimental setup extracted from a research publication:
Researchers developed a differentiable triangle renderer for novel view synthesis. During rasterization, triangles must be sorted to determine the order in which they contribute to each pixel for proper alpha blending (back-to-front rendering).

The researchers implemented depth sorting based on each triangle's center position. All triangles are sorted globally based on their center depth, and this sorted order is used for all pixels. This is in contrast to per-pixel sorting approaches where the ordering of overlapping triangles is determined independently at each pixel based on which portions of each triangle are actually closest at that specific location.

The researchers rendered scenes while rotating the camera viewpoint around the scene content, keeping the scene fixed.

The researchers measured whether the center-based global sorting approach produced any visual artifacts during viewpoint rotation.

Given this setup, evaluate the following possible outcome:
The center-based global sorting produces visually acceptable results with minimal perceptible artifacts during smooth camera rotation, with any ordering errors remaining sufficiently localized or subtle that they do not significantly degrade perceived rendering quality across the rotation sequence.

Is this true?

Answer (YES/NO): NO